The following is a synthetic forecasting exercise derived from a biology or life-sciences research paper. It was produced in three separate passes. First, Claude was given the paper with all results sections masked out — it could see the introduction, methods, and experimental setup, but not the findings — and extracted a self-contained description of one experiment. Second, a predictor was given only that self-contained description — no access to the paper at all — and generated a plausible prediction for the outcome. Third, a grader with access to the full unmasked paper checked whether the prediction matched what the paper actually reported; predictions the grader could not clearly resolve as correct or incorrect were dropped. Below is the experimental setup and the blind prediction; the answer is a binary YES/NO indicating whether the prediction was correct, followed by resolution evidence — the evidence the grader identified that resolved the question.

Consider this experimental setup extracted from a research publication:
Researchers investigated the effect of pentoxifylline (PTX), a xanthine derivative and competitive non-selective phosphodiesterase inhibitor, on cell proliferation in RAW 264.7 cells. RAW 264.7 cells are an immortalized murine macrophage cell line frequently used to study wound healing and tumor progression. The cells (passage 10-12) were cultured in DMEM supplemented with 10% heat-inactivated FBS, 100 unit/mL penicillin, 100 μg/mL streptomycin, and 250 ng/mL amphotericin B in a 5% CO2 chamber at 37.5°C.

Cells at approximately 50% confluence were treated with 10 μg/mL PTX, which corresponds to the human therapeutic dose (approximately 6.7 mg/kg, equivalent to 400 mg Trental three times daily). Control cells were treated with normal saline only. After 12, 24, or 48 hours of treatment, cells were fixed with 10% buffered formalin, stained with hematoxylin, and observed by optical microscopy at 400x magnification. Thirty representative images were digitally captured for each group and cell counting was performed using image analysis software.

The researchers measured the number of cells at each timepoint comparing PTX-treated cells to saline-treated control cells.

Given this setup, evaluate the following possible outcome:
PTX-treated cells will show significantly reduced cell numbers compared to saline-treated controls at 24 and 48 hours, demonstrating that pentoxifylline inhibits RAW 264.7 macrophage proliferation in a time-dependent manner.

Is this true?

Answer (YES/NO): NO